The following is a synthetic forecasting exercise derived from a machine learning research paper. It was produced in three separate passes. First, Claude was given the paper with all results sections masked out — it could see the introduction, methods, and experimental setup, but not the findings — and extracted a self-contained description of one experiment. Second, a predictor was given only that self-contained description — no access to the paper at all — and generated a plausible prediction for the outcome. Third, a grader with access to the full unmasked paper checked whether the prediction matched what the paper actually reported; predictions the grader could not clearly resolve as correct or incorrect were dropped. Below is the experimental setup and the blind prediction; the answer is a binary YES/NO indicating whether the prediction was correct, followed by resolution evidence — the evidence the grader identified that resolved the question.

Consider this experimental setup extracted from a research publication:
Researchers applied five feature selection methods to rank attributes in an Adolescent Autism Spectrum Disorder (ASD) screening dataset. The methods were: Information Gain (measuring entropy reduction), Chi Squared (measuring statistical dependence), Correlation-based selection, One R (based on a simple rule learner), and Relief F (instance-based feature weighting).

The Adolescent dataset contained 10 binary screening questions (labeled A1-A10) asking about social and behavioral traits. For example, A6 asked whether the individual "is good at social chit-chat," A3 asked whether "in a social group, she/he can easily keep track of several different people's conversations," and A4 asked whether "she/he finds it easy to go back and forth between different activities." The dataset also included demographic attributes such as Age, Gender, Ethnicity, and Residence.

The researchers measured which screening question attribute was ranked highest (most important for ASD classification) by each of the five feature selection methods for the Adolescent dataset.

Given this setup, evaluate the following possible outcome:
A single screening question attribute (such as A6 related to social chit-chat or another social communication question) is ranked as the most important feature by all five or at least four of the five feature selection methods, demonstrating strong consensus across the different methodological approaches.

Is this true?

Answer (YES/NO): YES